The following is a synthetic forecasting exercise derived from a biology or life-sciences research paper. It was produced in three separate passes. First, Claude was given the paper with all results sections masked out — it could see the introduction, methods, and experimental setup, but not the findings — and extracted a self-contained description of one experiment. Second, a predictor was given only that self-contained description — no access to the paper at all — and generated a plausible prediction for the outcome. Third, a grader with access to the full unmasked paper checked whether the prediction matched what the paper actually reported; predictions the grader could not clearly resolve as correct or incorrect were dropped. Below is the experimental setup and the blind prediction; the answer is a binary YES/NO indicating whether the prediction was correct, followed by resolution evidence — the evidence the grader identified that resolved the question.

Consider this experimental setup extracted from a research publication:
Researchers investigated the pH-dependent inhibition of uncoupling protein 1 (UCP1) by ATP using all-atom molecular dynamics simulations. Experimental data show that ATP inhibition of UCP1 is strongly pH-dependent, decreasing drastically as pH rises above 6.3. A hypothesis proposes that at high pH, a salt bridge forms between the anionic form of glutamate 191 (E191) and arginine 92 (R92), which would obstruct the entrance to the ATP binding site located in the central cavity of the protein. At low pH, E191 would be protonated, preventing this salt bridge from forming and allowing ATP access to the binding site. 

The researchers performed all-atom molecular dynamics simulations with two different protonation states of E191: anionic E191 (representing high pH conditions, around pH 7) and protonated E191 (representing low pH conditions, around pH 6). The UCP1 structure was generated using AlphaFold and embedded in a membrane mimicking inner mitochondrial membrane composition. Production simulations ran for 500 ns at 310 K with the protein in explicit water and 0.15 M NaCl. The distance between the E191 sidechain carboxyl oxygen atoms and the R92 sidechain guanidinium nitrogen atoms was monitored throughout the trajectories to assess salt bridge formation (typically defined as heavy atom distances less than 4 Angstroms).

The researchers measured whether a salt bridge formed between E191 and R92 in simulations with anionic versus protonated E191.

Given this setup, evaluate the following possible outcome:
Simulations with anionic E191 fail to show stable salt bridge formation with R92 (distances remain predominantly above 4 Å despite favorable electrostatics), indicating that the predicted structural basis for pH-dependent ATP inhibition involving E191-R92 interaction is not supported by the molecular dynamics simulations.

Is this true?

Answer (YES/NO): NO